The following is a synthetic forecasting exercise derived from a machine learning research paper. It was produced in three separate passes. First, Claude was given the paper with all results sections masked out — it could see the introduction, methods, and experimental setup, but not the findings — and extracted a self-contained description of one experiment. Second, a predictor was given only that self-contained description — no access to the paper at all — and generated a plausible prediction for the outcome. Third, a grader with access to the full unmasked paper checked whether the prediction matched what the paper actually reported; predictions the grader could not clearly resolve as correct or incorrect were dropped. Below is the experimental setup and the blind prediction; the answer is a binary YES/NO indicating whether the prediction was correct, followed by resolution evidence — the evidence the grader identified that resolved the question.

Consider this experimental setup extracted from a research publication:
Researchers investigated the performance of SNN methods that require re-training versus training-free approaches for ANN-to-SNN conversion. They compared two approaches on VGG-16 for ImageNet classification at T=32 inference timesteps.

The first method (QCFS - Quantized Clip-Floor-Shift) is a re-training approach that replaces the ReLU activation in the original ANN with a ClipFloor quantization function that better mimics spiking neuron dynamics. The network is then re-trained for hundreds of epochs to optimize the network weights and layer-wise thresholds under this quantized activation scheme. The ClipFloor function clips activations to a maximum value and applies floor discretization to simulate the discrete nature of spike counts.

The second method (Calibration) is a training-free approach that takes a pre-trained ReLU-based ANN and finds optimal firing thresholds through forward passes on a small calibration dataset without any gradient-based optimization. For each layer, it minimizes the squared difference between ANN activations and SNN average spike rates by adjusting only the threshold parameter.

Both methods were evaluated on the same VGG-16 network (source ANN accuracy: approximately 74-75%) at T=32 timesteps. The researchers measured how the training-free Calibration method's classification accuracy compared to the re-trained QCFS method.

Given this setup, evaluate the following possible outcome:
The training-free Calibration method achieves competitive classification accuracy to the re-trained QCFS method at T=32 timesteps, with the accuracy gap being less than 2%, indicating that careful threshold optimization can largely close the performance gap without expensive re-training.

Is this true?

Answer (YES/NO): NO